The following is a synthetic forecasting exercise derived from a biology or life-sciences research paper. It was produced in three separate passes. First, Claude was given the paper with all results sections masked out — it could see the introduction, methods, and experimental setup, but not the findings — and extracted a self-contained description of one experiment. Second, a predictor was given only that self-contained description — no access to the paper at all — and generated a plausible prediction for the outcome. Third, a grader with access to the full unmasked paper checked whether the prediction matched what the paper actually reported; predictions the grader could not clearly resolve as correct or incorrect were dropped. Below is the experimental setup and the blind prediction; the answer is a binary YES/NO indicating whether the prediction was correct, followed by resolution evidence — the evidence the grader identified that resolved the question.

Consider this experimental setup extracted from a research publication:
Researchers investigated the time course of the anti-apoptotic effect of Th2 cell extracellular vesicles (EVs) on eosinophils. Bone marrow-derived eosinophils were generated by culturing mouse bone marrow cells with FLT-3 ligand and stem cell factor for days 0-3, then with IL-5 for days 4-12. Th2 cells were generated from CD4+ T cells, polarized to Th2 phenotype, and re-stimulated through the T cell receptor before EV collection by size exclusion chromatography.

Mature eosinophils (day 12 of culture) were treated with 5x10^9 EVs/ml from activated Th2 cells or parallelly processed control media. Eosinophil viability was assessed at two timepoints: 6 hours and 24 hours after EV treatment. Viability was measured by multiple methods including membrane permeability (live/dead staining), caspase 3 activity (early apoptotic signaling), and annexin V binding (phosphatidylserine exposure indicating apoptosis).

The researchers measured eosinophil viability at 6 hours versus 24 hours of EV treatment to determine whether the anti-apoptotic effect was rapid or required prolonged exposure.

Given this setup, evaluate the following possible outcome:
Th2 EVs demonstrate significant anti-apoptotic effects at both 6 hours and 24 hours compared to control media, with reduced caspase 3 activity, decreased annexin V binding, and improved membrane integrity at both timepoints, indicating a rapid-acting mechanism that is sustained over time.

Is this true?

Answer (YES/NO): NO